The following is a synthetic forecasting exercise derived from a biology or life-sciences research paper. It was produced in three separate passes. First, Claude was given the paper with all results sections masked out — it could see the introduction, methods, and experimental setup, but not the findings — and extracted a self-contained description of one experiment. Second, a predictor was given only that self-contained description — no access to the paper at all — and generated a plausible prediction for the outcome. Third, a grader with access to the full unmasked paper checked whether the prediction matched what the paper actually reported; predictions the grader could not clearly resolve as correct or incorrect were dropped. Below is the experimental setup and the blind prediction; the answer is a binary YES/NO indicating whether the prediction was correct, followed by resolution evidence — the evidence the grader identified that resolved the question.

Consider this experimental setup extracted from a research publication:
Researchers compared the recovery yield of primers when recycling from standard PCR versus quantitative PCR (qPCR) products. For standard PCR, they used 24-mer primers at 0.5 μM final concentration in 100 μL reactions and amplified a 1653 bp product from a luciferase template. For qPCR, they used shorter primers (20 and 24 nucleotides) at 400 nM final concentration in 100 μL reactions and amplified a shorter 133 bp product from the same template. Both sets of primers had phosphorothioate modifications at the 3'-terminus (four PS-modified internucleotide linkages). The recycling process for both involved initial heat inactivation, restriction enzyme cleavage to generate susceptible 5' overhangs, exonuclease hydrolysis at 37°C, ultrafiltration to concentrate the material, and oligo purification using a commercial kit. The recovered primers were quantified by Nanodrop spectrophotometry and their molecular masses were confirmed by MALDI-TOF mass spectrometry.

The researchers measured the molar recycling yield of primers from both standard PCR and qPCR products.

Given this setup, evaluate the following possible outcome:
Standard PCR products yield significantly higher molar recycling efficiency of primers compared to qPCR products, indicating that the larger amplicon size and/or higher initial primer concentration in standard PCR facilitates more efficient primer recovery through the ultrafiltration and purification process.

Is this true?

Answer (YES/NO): NO